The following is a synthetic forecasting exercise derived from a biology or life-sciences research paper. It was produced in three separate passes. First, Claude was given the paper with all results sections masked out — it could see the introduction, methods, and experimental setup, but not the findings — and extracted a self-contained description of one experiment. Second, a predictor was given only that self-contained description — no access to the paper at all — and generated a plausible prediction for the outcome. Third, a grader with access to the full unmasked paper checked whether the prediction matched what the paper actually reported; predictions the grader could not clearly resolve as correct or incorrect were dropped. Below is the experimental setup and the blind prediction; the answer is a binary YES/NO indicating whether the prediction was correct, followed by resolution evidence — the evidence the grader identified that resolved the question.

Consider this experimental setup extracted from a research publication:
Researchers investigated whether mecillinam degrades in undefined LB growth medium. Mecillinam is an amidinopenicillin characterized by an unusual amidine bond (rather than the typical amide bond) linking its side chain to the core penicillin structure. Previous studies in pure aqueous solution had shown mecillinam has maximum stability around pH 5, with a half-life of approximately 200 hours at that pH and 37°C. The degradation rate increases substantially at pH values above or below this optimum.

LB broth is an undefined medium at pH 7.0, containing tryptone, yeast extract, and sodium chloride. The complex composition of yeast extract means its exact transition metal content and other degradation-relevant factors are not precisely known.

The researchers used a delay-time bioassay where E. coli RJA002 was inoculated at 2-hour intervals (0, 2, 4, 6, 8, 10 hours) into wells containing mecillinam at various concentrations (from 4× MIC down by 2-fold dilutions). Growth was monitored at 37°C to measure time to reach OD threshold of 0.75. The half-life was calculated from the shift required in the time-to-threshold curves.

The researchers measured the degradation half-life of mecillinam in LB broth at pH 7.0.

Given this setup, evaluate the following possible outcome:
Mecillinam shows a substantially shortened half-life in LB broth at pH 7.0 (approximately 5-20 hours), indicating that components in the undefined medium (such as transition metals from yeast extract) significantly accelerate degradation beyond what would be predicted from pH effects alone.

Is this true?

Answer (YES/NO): NO